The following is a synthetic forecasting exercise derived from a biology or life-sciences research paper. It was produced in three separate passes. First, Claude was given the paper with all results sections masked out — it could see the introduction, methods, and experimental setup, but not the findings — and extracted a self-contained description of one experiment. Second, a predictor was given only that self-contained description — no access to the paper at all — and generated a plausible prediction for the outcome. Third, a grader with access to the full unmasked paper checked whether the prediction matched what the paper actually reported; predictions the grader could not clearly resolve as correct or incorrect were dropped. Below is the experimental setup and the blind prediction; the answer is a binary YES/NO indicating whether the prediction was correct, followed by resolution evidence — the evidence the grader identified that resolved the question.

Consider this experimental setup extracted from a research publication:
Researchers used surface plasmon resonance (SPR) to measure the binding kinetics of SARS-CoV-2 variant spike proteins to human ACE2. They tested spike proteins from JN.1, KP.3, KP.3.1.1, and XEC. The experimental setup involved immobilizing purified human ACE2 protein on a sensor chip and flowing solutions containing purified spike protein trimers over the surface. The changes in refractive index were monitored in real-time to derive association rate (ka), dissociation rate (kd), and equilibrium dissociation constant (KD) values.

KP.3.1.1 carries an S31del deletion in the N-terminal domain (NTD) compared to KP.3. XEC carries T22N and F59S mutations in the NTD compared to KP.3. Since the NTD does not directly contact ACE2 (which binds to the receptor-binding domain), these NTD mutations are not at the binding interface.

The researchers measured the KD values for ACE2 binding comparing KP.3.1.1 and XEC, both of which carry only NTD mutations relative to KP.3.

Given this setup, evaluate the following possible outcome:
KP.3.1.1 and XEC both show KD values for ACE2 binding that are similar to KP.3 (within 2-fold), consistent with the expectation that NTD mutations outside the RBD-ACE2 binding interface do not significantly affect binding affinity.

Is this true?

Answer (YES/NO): YES